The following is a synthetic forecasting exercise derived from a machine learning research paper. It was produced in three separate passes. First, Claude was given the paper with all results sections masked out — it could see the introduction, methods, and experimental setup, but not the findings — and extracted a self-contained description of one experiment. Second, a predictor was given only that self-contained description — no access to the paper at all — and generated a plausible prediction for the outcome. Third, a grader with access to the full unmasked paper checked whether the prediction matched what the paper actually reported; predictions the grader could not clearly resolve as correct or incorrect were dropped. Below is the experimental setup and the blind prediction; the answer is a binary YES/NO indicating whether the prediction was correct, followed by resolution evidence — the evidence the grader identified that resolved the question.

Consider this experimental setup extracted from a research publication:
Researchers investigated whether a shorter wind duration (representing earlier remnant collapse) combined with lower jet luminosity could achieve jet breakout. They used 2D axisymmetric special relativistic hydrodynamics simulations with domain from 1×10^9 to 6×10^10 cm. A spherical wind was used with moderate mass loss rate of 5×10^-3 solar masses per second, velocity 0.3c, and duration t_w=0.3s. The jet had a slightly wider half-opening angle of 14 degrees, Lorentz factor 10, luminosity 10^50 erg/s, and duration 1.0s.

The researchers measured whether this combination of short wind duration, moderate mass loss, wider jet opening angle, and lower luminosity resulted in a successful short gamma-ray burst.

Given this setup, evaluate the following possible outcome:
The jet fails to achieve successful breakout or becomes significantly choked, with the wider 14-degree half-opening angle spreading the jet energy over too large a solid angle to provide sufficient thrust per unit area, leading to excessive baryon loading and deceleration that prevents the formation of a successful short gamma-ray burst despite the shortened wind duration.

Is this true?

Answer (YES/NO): NO